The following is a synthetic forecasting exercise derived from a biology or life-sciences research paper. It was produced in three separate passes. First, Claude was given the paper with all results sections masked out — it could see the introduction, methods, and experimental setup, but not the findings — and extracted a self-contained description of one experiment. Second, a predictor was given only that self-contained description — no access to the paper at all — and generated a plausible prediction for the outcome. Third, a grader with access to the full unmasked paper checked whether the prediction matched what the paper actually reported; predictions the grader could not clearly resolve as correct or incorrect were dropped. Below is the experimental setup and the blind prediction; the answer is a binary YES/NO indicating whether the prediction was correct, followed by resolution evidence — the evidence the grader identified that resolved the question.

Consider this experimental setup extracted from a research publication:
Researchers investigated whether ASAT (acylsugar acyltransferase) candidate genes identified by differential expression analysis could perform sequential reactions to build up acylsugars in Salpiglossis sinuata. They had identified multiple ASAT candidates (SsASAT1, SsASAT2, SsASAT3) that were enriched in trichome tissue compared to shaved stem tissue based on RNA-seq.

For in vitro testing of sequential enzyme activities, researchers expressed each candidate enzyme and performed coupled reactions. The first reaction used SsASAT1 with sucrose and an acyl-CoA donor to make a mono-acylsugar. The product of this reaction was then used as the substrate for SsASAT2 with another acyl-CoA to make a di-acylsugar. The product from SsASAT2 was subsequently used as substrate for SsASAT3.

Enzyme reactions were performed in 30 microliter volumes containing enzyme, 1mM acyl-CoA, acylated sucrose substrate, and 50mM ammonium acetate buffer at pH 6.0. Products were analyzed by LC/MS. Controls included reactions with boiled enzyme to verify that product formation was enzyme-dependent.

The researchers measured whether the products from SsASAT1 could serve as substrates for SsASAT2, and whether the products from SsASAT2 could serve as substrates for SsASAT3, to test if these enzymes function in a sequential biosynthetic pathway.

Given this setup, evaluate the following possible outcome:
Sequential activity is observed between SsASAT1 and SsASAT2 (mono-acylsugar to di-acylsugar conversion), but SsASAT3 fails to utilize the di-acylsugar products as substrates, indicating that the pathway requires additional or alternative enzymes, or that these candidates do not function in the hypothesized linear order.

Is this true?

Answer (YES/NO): NO